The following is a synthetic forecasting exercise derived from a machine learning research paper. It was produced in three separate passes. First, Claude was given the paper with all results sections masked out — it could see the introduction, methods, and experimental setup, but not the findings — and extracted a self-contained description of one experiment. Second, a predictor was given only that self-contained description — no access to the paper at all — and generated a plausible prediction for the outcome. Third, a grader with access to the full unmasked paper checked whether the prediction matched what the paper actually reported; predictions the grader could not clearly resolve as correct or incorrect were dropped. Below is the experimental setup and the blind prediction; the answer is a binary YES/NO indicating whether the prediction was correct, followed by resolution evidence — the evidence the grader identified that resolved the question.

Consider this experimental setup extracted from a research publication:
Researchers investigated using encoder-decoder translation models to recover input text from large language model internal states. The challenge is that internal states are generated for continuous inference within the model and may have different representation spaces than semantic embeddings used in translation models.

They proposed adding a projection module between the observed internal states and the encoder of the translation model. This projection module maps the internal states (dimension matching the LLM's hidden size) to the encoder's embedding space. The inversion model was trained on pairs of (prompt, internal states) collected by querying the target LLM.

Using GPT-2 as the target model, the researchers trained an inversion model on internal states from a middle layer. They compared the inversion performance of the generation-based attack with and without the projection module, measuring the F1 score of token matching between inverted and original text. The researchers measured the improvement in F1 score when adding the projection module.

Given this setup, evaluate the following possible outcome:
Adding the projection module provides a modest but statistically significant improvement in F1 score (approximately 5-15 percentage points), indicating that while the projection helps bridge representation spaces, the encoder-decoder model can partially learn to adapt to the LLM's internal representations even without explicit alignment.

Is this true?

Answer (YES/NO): NO